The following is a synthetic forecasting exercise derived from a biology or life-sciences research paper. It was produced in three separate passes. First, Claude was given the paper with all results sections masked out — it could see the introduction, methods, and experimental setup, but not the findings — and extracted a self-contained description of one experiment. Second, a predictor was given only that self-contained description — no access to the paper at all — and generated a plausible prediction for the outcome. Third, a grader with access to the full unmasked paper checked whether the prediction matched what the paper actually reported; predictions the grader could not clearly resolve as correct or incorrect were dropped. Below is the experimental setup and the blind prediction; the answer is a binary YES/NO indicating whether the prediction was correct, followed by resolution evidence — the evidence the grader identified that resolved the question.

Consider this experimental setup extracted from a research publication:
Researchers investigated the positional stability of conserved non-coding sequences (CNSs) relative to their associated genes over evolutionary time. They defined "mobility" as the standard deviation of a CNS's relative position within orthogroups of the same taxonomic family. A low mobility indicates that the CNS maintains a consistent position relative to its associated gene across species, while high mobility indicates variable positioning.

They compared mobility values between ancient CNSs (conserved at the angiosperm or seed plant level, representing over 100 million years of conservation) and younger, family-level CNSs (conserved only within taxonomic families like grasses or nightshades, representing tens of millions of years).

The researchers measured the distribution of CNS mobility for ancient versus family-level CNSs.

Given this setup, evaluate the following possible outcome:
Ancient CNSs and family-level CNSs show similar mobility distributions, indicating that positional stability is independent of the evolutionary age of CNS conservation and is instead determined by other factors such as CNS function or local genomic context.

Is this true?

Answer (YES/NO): NO